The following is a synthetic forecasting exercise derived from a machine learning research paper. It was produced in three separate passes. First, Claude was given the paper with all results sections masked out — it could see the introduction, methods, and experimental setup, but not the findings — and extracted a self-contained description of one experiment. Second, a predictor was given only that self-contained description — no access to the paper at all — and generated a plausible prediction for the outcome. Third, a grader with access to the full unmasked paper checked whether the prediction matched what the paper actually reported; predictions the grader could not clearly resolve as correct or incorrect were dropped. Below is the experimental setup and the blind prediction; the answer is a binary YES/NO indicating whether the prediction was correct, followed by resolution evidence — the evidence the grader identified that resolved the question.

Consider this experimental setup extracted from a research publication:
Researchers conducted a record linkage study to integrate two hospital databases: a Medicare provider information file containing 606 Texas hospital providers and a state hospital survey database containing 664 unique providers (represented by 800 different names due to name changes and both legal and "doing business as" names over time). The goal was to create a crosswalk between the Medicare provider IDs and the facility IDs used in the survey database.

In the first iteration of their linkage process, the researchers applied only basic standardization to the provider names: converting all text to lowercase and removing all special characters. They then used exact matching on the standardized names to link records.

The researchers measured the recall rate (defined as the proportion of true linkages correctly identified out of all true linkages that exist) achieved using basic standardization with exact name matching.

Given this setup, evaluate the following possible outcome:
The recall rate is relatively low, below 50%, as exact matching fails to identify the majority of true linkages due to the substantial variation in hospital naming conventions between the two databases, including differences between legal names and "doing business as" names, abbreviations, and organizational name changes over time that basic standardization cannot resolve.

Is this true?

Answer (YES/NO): NO